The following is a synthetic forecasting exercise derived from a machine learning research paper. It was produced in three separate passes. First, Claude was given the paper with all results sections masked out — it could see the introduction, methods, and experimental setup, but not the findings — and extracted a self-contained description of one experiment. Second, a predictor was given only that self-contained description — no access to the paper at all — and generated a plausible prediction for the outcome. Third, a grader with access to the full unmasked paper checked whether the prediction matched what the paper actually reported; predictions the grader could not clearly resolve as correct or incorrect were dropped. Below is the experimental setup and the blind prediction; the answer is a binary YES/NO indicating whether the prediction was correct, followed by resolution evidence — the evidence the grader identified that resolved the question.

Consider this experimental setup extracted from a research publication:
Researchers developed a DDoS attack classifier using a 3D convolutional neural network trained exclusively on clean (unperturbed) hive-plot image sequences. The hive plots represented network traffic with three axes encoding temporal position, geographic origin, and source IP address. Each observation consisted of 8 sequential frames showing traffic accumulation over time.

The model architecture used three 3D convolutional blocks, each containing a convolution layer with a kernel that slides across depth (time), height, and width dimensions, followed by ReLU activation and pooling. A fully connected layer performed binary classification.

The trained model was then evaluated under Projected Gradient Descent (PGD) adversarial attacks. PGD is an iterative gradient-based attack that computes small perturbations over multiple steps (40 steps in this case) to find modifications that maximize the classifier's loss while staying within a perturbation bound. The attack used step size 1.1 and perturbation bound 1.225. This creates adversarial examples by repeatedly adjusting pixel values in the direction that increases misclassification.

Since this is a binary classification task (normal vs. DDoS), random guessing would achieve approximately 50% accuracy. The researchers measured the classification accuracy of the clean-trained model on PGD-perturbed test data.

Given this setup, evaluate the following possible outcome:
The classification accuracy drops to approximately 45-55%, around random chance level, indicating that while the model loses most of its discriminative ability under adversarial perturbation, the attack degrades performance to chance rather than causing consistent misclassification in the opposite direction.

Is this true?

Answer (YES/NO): YES